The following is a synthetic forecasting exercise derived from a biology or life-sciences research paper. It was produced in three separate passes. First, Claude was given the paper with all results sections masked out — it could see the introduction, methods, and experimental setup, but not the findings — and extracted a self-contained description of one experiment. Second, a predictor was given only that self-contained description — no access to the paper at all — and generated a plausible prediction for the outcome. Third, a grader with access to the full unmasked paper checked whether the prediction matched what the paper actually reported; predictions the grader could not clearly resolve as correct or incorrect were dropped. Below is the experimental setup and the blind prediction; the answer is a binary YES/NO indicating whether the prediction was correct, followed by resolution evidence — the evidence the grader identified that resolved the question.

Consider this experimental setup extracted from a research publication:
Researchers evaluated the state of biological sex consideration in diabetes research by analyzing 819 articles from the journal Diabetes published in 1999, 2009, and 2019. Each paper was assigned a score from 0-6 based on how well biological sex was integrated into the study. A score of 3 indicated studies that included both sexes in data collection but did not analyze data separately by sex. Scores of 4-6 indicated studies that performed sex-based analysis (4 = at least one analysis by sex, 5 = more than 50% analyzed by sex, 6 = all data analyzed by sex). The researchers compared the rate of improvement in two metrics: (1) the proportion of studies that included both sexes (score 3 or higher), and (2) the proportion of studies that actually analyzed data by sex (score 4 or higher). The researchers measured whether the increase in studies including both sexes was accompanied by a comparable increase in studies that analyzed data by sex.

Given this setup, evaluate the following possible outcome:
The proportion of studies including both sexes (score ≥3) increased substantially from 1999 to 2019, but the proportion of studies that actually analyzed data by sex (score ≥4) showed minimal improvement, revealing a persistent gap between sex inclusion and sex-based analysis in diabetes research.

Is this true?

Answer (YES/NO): NO